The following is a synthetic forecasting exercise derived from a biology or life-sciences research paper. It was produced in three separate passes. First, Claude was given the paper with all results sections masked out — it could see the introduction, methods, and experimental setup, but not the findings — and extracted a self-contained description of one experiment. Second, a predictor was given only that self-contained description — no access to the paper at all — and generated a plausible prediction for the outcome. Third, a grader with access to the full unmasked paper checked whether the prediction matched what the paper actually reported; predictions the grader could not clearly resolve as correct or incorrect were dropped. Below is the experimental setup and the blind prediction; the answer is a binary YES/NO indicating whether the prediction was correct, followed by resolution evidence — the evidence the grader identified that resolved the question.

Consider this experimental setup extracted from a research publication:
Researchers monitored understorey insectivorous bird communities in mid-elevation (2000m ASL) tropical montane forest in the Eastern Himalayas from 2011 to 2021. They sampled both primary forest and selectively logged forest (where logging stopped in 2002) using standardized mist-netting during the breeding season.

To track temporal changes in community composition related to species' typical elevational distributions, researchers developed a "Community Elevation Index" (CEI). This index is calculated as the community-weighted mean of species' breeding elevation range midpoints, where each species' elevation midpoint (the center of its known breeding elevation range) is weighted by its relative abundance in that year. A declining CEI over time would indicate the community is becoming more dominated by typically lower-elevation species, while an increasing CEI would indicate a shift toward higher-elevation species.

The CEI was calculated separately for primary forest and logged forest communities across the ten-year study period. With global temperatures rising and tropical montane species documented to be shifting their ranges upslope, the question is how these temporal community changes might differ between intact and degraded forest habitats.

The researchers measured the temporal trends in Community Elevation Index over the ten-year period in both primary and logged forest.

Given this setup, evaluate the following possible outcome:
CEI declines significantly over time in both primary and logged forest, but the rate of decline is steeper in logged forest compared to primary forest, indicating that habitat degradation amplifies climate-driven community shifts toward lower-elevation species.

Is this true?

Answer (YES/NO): NO